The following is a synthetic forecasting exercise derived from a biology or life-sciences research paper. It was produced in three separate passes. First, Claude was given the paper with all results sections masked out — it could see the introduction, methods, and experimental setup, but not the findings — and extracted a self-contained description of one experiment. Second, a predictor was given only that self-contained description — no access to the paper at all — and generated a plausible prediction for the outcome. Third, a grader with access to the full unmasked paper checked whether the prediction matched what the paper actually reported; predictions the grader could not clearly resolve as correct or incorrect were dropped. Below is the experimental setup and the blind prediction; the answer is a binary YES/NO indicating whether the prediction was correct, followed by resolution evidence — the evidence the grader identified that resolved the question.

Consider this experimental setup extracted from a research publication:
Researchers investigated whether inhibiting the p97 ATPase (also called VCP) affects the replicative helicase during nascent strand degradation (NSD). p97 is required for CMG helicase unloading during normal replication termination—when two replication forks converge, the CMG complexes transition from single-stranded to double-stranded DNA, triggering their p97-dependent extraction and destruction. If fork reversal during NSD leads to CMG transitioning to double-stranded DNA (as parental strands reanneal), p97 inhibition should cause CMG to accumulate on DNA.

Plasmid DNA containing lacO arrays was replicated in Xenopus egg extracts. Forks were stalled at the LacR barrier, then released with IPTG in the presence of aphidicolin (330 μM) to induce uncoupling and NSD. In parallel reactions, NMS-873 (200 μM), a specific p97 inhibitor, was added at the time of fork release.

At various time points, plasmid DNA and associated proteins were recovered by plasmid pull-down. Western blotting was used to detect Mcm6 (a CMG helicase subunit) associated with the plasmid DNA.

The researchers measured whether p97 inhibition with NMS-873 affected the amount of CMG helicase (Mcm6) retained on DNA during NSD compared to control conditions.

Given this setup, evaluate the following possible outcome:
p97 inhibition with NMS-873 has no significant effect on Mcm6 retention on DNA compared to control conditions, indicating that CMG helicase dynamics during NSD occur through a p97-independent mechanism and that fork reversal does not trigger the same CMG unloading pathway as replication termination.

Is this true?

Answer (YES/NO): YES